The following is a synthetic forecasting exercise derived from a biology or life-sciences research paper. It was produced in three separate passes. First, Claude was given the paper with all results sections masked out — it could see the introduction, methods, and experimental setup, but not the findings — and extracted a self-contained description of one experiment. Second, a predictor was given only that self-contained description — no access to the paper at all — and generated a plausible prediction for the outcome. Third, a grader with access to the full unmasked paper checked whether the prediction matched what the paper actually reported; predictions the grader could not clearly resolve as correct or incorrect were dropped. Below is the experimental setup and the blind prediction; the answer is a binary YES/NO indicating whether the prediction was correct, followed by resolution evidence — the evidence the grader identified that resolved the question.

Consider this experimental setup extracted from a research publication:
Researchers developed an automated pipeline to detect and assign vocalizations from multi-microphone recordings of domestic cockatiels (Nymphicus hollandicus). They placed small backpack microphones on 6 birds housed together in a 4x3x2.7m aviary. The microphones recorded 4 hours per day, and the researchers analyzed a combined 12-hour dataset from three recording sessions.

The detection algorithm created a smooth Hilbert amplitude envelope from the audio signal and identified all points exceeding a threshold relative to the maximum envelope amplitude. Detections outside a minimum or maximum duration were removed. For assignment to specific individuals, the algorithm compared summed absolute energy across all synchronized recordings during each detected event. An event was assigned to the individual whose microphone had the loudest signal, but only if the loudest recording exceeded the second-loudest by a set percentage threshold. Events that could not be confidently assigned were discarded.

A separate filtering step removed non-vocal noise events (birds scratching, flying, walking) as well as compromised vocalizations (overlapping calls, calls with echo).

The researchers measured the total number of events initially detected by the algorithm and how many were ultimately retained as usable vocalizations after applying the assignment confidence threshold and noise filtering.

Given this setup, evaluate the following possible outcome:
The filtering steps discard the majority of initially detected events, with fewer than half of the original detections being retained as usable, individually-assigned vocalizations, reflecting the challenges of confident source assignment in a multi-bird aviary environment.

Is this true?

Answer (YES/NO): YES